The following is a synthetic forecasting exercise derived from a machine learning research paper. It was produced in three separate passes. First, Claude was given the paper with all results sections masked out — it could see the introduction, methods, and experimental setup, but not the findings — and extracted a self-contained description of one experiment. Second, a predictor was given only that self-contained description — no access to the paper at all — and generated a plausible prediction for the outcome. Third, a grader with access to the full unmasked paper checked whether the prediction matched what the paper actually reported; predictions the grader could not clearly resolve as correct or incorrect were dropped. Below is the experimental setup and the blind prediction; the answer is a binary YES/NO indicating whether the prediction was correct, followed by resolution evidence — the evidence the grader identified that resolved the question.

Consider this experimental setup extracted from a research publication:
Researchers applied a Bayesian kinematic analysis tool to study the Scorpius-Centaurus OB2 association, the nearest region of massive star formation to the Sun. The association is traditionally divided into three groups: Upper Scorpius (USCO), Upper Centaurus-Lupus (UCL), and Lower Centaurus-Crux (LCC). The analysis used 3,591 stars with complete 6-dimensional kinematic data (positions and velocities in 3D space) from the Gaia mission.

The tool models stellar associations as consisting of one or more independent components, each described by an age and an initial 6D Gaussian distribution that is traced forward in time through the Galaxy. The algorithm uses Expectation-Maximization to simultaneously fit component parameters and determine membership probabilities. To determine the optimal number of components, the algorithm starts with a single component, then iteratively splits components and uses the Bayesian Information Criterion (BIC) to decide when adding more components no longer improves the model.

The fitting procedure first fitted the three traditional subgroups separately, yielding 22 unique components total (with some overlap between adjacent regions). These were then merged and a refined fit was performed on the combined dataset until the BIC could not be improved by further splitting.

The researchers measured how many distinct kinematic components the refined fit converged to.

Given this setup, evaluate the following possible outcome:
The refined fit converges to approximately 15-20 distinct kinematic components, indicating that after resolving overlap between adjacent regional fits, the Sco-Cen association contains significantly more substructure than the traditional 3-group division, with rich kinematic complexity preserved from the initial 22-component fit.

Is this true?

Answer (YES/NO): YES